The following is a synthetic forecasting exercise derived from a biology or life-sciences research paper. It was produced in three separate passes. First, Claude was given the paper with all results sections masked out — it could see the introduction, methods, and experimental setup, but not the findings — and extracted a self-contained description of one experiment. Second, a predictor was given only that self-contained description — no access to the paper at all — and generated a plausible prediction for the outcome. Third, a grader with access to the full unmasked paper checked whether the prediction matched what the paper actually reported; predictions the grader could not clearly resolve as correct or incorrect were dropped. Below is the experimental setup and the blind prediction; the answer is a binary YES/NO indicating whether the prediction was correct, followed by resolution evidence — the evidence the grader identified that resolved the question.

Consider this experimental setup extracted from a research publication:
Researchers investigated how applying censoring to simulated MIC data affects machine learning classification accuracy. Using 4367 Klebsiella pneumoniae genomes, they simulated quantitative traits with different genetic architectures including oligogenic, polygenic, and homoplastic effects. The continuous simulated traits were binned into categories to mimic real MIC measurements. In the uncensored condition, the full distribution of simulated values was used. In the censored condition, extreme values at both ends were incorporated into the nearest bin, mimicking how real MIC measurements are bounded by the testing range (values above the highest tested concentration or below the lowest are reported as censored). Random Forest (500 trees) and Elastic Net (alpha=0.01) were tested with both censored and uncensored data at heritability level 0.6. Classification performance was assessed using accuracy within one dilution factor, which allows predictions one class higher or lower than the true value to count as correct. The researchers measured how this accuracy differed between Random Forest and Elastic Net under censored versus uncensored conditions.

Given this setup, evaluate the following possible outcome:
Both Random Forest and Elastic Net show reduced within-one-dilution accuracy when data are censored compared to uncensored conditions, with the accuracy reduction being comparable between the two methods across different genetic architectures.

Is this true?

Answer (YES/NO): NO